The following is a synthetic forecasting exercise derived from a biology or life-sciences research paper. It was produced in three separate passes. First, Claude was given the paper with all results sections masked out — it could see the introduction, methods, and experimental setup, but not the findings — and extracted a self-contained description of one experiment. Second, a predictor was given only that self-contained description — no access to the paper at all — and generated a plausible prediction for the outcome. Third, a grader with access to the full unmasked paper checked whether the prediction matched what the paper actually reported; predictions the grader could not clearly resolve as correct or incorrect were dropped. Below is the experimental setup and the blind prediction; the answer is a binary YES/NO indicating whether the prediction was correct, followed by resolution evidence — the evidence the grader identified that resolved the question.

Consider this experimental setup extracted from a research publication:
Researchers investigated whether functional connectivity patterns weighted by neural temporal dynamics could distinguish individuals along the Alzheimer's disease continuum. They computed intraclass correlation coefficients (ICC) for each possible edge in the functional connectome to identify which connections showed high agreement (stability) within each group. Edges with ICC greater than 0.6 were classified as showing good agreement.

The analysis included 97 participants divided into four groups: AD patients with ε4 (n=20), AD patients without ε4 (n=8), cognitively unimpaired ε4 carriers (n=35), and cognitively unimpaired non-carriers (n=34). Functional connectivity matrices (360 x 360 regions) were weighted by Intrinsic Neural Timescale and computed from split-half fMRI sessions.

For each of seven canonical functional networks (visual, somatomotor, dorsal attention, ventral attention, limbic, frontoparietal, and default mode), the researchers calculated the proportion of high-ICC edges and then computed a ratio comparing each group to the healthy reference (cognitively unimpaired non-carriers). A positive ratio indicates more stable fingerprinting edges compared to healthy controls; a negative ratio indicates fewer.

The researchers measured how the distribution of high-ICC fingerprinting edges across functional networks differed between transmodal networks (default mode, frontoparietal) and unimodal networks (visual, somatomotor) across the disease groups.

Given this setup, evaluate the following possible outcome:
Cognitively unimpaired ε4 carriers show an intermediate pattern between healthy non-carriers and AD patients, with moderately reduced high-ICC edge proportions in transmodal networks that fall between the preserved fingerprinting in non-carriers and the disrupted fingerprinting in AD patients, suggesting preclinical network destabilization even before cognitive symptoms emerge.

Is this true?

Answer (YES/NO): NO